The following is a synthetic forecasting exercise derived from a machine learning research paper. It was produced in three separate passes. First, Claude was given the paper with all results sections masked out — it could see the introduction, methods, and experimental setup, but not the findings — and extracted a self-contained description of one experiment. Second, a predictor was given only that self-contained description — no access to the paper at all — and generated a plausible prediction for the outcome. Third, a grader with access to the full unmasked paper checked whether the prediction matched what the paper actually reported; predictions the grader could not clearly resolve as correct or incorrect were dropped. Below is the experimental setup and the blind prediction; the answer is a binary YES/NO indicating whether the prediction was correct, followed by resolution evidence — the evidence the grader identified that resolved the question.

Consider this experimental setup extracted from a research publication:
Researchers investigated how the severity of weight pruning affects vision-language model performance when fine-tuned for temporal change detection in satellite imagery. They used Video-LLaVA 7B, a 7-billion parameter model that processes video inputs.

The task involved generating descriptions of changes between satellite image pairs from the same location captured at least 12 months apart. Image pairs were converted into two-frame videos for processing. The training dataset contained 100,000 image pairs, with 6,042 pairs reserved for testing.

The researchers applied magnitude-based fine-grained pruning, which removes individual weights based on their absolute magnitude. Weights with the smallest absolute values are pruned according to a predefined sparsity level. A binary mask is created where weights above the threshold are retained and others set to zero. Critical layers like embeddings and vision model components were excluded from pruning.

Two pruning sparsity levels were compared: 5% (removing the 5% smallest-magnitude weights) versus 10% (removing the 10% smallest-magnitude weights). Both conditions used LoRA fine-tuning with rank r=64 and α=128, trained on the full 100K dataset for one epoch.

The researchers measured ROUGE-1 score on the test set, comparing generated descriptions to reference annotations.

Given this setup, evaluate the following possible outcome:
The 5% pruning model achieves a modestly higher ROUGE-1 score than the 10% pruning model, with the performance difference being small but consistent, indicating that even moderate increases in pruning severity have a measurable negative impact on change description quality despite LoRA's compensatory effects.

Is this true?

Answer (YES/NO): NO